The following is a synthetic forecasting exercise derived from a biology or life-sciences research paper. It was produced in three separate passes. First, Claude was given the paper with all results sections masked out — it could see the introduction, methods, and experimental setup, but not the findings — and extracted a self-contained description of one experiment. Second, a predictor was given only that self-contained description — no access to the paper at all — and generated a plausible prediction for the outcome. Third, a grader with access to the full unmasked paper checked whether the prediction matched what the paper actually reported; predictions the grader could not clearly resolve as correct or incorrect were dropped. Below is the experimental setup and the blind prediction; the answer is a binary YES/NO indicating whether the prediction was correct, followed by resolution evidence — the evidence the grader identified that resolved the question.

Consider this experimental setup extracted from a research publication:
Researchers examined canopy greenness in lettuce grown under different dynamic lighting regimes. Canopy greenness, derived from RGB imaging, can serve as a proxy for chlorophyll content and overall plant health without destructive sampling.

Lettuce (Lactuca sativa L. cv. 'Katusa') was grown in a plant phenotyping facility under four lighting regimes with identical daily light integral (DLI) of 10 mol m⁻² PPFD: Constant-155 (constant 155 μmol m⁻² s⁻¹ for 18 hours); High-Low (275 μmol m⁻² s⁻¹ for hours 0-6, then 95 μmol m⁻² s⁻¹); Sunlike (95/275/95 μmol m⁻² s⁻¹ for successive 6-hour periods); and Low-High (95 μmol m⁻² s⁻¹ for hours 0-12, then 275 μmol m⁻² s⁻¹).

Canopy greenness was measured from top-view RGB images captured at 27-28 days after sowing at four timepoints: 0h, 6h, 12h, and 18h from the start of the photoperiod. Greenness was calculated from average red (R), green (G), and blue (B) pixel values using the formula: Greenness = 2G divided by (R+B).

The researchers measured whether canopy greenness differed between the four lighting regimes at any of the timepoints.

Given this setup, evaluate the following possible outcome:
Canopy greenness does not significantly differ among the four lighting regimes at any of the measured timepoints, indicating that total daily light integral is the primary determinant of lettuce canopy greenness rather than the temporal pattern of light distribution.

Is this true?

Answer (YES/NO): NO